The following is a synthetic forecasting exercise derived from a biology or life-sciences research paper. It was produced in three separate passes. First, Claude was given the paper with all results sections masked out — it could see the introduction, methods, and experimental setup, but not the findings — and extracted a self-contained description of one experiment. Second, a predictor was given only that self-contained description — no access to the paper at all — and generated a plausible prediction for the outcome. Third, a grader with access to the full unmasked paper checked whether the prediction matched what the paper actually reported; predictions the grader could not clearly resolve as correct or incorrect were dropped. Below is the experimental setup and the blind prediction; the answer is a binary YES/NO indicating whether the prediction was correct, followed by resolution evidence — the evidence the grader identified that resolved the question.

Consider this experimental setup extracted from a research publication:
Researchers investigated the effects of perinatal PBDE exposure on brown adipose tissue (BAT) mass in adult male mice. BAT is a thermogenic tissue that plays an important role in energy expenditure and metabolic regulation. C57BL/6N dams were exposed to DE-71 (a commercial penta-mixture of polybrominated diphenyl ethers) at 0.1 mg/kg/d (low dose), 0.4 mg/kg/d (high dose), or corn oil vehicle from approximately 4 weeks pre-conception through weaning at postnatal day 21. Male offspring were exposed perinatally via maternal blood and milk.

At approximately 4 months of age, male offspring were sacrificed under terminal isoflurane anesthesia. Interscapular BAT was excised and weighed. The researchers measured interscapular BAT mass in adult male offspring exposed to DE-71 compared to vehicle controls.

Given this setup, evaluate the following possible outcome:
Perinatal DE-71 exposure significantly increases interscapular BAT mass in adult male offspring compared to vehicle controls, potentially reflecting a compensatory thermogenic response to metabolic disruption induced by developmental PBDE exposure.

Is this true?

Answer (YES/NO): NO